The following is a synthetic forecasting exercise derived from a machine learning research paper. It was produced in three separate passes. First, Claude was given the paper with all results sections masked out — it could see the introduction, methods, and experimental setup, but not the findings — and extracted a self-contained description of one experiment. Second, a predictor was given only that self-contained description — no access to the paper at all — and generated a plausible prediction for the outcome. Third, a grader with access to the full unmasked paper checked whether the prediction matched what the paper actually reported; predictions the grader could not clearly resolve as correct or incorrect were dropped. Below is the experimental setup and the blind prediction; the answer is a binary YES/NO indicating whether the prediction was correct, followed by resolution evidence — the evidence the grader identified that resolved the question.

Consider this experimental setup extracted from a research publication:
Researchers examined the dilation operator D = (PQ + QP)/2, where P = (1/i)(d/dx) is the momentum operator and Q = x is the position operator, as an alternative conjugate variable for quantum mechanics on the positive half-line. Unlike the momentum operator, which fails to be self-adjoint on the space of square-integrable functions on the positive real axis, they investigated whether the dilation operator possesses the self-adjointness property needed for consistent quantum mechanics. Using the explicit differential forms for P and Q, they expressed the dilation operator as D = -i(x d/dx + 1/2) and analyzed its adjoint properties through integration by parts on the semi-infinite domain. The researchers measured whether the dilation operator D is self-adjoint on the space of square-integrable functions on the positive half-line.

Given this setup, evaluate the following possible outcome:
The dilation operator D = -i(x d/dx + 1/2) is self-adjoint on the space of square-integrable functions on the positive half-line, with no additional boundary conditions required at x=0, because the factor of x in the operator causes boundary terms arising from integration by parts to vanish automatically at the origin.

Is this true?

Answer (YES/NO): YES